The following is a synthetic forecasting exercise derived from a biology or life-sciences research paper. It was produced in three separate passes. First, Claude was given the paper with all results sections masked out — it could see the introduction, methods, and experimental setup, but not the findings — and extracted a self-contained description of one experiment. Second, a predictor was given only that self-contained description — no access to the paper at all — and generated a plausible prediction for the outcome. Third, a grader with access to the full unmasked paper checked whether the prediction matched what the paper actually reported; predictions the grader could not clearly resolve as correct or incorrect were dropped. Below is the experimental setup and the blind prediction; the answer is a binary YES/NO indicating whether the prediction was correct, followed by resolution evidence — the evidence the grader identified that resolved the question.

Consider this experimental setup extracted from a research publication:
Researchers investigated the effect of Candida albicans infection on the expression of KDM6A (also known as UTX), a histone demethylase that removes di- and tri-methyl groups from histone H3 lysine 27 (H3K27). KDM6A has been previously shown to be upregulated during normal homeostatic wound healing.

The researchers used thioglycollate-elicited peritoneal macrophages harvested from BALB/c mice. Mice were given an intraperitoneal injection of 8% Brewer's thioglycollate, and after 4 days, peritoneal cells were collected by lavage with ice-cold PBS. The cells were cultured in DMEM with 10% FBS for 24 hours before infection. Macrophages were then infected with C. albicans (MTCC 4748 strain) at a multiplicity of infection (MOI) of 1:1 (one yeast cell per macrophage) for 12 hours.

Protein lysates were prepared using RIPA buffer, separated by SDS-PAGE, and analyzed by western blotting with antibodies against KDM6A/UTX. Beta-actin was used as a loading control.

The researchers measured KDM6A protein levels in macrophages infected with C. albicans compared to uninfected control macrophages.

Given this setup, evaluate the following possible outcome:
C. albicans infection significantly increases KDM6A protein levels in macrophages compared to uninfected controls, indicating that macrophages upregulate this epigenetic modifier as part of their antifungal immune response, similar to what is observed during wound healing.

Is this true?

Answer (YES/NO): NO